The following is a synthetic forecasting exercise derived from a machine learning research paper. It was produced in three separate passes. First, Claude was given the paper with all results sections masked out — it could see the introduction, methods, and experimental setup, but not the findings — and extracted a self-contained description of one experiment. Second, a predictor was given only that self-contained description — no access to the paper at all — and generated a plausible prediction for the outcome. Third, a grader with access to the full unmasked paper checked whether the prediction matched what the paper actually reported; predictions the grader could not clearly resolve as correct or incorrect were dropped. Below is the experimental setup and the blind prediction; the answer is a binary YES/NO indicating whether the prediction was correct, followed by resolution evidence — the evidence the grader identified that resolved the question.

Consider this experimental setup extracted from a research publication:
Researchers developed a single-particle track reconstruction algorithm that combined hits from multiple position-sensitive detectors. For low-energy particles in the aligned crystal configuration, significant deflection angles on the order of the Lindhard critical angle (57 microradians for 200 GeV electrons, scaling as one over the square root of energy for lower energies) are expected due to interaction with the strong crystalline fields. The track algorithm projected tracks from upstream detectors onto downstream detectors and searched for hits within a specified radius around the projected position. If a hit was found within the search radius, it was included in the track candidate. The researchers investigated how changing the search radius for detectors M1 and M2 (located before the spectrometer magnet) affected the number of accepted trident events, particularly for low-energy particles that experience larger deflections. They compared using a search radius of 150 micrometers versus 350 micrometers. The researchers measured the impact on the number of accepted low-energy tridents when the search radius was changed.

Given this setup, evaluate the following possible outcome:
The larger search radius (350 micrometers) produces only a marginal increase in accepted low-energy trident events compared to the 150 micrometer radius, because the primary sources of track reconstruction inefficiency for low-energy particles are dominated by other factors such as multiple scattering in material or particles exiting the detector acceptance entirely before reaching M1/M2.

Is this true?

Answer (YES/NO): NO